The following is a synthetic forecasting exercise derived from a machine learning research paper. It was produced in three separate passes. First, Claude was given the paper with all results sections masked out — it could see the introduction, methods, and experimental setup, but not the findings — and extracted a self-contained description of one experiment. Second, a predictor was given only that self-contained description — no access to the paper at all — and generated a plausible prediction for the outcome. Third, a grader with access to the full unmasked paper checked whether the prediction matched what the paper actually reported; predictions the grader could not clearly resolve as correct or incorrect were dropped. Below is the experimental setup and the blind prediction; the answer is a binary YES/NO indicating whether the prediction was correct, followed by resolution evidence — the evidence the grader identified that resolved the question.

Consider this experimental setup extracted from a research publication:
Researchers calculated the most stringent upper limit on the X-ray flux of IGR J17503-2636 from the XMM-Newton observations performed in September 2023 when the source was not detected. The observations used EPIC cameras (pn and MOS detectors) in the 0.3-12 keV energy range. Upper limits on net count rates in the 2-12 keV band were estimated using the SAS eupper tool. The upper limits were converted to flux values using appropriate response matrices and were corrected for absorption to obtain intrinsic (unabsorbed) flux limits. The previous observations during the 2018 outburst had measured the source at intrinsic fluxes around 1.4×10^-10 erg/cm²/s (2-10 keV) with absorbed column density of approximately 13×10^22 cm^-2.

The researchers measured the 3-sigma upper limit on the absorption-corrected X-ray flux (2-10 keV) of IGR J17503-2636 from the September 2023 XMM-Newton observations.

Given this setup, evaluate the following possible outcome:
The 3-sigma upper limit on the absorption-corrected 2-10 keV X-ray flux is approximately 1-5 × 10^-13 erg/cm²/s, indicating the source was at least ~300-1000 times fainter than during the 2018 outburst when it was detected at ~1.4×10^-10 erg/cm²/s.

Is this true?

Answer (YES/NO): NO